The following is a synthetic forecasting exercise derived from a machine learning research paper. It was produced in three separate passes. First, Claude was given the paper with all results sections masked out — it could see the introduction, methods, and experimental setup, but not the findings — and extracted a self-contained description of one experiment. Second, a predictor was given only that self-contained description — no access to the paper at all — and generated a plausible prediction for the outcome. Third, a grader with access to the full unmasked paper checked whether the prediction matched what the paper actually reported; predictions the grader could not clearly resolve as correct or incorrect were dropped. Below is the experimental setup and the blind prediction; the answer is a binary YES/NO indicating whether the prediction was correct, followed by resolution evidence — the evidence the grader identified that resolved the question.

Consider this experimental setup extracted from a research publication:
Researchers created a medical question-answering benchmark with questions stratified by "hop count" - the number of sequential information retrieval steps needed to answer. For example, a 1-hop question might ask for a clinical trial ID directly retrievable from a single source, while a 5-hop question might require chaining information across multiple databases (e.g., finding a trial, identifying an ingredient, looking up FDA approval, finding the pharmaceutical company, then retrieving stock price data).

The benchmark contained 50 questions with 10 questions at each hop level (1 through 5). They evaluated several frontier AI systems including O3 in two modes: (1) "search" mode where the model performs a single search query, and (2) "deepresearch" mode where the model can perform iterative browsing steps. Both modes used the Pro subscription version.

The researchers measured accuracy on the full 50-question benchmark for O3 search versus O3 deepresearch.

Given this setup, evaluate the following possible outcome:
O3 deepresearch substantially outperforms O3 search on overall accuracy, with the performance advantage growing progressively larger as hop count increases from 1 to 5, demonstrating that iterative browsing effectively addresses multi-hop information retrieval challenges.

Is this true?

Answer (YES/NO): NO